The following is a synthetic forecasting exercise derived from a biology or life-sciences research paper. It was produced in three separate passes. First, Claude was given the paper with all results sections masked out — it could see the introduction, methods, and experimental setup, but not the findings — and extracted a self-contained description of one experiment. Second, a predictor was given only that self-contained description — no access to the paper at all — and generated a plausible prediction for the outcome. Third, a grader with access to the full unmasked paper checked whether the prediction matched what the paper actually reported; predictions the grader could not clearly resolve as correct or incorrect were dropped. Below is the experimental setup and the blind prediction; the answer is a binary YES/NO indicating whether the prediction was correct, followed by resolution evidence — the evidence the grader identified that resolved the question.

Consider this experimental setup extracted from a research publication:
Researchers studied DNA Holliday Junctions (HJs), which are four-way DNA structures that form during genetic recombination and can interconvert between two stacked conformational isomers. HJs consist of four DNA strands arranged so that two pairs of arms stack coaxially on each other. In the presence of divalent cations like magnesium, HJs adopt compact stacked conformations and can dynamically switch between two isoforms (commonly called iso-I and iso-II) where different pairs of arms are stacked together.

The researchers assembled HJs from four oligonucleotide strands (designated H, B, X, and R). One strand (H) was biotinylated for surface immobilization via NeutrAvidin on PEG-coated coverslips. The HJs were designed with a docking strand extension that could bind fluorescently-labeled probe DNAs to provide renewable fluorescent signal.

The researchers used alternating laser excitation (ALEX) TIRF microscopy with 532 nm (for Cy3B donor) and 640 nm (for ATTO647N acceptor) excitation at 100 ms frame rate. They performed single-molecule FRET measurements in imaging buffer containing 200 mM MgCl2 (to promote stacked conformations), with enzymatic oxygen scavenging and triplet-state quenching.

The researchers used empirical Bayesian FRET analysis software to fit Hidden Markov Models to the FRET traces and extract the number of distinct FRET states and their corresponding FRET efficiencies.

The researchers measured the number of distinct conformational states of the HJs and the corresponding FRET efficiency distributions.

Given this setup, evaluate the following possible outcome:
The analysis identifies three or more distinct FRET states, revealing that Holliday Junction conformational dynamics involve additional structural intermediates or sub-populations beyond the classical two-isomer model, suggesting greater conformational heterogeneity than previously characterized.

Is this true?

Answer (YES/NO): NO